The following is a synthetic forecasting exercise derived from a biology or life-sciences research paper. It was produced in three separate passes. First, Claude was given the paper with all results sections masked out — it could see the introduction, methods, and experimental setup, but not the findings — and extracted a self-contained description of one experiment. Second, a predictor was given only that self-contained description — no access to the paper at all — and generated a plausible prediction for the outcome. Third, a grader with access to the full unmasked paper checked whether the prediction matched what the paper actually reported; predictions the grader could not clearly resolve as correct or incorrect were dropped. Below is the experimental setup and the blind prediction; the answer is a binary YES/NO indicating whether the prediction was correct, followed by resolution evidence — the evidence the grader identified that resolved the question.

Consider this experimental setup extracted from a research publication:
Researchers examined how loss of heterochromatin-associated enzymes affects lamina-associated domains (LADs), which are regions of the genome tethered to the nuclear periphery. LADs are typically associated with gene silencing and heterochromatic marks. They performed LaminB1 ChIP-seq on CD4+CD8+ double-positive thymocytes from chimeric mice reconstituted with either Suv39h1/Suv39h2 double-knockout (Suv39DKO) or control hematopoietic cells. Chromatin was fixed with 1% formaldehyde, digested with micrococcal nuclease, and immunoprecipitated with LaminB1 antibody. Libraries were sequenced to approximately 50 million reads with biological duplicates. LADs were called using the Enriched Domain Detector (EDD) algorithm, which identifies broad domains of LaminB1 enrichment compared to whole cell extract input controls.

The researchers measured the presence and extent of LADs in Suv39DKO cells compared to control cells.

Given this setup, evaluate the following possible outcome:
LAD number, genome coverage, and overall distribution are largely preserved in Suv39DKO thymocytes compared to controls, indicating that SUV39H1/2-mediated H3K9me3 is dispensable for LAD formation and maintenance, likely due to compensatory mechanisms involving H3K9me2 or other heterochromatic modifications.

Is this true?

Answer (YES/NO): NO